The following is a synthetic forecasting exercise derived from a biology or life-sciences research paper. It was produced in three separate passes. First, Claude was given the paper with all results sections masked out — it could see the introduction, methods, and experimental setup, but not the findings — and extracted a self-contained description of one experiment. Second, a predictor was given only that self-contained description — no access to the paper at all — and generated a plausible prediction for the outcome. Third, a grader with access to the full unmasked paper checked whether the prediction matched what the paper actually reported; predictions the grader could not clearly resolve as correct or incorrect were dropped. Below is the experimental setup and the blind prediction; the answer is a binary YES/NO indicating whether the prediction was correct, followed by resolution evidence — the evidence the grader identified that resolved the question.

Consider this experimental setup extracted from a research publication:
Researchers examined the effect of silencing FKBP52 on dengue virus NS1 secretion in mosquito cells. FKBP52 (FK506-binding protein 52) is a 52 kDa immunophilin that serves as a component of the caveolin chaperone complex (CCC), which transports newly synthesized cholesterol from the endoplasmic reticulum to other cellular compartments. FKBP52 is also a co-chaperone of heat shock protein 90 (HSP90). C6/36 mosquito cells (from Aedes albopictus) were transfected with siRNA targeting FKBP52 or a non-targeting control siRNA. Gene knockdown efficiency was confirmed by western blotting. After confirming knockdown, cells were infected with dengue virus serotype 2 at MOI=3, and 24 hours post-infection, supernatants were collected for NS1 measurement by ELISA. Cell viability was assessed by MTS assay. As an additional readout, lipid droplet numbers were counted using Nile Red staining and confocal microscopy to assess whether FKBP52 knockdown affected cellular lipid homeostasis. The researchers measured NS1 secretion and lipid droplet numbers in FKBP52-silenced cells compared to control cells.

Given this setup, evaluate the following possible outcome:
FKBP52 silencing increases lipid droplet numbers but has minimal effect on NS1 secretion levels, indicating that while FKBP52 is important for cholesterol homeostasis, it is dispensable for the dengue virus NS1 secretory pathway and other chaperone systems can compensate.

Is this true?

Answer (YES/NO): NO